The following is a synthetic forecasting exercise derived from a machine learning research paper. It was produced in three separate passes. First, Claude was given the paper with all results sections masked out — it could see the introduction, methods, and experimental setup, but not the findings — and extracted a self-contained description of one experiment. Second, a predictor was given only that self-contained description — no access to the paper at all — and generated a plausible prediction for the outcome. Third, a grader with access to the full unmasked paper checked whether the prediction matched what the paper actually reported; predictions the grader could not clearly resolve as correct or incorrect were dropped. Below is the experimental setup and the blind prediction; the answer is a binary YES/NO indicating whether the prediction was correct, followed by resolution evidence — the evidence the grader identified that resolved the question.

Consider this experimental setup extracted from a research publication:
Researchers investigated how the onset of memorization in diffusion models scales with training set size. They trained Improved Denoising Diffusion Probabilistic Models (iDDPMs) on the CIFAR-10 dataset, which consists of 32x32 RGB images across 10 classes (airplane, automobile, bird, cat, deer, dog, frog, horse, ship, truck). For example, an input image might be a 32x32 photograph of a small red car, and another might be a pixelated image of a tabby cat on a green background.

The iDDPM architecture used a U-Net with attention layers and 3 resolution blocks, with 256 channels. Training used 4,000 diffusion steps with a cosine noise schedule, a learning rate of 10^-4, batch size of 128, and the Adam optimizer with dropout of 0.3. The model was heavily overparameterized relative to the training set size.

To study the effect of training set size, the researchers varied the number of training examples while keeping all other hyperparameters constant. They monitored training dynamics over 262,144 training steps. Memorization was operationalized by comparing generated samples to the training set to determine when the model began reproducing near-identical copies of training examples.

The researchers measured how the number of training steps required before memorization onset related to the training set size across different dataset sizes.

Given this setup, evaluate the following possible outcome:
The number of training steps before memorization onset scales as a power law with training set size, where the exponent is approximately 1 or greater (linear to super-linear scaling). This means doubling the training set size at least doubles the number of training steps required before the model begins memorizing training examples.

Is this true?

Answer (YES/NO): YES